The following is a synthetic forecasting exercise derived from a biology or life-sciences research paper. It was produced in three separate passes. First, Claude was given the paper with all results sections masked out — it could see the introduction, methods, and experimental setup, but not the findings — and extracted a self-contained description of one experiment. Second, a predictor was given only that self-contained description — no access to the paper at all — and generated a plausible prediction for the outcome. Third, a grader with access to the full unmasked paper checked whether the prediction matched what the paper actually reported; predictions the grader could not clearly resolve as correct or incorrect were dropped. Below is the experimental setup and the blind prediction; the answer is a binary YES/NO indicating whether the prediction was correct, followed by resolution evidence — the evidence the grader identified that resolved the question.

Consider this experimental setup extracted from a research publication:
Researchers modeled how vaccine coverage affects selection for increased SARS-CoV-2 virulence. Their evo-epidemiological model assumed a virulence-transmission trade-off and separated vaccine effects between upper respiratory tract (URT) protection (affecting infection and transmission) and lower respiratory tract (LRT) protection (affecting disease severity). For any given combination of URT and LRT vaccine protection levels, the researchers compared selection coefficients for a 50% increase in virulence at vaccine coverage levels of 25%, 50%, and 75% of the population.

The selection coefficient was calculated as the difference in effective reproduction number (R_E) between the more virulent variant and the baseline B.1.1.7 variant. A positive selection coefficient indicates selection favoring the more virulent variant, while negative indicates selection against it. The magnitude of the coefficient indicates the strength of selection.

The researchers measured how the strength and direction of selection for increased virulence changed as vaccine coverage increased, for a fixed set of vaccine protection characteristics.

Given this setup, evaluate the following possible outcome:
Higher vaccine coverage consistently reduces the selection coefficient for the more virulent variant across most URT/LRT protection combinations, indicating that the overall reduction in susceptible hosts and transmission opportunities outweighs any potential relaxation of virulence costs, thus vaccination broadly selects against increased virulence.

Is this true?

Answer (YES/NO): NO